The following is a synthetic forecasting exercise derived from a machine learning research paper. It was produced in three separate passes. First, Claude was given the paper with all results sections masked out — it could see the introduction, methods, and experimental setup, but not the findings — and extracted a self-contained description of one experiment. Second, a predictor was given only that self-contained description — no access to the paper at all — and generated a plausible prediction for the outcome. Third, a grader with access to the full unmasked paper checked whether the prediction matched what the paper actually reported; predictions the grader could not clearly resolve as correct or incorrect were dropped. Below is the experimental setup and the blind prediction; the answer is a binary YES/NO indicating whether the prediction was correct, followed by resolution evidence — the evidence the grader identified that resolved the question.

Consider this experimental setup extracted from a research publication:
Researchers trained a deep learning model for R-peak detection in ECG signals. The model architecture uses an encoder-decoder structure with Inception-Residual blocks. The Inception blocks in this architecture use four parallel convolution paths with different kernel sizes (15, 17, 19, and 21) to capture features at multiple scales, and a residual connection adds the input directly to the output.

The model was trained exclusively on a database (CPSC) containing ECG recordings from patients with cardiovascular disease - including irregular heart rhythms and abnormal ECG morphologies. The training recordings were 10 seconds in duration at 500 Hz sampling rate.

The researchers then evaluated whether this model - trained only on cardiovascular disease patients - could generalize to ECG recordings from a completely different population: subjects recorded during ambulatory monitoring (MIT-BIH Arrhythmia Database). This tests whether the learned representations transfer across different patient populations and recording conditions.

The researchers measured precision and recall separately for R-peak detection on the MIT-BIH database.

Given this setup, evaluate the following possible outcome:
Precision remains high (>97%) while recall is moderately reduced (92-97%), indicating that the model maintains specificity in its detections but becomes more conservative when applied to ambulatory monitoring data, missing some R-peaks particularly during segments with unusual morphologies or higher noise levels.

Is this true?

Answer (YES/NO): NO